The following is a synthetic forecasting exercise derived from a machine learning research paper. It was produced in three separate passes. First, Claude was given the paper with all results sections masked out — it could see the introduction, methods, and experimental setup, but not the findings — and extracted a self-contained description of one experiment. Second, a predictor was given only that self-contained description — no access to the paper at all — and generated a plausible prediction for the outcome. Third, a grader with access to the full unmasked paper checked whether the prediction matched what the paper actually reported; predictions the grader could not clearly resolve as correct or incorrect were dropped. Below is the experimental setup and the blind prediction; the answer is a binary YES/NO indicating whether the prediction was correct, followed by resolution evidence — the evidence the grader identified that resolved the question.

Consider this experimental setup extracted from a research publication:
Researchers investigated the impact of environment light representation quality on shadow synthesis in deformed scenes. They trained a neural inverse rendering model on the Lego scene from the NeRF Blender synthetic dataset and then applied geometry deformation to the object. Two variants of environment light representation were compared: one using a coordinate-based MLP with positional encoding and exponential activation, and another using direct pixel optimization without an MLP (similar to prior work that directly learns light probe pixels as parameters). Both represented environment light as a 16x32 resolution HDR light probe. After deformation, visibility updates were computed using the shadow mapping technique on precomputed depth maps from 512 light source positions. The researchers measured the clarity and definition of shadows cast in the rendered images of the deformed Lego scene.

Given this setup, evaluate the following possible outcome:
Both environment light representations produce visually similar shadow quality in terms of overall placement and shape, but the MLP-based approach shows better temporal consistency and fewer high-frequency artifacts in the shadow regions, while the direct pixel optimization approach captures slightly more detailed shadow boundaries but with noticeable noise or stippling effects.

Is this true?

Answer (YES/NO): NO